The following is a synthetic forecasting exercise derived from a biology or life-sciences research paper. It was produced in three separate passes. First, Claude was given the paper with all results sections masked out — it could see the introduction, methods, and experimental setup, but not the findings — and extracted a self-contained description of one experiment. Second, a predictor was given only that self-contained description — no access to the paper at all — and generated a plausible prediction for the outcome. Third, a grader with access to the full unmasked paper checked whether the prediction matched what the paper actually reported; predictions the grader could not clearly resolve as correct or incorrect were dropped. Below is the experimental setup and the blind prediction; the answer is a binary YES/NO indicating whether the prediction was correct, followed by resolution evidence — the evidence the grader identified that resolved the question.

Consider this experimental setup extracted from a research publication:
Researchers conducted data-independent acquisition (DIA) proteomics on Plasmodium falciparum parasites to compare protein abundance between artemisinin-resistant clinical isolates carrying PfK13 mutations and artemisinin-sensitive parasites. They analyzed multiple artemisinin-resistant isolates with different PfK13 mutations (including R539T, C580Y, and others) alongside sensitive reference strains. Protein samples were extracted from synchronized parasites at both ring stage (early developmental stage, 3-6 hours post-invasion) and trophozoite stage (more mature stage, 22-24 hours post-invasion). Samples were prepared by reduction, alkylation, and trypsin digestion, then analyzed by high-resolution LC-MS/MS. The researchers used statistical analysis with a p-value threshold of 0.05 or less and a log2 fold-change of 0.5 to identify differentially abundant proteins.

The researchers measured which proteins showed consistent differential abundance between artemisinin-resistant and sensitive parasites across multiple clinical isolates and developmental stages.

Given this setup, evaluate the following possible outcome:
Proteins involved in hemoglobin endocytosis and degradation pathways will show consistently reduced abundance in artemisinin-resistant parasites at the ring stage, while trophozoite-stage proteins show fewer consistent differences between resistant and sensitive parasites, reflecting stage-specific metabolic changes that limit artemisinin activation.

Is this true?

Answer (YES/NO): NO